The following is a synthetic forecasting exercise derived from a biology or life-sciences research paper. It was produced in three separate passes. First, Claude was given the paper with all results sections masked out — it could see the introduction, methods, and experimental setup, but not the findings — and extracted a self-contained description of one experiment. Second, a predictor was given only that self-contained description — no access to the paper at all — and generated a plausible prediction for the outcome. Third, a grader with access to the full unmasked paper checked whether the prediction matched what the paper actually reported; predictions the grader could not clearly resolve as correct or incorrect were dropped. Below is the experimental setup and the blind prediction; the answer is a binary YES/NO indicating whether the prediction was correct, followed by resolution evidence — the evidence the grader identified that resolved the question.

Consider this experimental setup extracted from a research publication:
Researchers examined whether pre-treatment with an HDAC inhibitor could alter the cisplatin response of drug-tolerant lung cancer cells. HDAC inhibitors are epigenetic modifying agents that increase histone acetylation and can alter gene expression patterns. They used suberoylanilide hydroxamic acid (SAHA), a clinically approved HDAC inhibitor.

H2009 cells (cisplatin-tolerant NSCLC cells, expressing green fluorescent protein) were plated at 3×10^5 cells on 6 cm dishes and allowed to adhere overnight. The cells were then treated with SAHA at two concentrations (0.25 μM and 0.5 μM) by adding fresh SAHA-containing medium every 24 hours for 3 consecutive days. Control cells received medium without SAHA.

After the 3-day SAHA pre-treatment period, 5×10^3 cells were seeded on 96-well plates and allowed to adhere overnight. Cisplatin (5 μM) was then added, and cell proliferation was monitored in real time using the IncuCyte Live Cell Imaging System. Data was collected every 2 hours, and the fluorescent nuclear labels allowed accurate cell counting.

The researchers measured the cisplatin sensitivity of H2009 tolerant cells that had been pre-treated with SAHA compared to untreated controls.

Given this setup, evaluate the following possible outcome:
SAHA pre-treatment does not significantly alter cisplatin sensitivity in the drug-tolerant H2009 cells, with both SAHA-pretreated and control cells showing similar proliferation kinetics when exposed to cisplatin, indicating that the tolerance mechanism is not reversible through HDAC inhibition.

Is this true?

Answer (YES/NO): NO